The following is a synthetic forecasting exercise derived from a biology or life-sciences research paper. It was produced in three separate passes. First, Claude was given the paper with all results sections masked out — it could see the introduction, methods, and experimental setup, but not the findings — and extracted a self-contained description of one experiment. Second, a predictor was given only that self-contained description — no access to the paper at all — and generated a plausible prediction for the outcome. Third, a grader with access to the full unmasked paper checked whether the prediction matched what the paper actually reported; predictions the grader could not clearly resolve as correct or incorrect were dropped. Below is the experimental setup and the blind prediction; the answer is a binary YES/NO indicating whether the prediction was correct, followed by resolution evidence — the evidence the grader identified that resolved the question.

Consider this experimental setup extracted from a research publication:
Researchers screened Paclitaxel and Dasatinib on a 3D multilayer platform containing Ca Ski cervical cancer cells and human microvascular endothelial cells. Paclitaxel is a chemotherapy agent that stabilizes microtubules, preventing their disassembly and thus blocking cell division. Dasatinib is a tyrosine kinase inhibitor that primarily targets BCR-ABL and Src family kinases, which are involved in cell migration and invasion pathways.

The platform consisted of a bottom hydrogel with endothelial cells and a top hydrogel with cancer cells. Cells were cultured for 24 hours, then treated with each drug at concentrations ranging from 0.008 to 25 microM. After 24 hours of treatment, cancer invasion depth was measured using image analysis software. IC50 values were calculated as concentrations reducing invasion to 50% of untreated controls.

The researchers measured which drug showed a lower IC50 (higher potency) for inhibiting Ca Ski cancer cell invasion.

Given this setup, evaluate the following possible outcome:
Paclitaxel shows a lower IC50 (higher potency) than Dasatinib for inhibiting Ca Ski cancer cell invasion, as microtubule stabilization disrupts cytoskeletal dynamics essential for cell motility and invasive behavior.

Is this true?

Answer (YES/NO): YES